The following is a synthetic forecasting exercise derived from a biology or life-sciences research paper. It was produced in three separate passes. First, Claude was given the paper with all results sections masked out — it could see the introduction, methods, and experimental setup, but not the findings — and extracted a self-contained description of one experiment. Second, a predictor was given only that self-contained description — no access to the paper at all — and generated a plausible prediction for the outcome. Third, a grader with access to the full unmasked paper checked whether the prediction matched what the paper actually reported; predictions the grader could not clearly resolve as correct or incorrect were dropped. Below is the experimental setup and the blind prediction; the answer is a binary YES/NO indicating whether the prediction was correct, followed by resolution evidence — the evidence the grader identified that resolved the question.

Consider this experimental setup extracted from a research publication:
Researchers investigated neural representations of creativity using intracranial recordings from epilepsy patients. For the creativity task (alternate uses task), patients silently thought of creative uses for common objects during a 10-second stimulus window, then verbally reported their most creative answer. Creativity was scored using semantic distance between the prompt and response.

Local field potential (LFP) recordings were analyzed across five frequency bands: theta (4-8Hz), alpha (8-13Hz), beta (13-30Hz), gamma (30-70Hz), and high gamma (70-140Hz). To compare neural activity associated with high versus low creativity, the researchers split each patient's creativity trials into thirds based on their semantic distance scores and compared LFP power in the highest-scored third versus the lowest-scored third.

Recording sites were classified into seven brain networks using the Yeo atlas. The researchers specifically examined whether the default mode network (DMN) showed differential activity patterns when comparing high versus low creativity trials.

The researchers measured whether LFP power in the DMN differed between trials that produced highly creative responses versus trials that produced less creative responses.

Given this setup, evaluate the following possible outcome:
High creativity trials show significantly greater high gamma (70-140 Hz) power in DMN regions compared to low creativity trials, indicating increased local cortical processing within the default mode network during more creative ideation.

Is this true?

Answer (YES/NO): YES